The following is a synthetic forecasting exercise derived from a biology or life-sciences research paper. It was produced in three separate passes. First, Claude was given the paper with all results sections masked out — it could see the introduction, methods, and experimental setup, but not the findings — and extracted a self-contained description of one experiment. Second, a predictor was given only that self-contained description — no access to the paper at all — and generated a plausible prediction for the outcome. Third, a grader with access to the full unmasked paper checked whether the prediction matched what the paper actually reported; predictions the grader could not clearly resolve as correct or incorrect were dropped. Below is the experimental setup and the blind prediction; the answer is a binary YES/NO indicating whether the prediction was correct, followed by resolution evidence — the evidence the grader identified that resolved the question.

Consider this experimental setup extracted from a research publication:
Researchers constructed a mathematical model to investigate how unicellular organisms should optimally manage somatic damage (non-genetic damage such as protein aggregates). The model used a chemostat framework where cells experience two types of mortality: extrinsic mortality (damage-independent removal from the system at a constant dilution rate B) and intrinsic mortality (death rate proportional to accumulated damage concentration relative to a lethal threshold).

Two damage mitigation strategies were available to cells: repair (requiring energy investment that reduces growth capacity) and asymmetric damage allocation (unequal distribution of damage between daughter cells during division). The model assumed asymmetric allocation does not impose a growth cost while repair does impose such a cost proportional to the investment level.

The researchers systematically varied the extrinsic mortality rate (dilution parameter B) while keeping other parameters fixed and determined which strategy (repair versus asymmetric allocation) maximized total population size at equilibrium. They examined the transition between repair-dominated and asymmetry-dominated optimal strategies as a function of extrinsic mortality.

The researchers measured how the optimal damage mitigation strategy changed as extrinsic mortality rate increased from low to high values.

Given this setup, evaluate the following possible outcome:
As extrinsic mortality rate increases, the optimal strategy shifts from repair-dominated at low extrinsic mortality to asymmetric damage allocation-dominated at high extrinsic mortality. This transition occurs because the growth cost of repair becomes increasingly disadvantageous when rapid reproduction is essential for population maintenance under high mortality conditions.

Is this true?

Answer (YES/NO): YES